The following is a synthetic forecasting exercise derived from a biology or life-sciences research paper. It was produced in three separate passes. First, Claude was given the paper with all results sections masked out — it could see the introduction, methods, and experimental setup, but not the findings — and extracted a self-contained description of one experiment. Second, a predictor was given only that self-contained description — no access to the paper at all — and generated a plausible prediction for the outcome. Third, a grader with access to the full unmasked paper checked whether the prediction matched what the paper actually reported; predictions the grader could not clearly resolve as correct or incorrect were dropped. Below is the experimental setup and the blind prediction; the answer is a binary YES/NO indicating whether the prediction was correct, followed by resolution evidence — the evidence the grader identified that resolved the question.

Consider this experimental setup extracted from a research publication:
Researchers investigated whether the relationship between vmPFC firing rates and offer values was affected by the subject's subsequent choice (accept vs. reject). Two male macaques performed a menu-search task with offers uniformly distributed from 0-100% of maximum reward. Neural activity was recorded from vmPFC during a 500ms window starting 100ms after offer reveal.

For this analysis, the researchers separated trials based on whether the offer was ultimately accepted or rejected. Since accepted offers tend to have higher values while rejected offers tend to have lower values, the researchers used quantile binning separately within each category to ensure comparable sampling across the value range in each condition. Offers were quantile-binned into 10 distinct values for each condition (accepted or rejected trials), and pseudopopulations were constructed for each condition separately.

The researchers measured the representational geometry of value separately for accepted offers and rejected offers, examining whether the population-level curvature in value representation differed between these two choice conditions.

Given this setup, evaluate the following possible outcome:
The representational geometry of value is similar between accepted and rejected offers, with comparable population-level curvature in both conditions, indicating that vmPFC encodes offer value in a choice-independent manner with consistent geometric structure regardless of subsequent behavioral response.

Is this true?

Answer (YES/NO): YES